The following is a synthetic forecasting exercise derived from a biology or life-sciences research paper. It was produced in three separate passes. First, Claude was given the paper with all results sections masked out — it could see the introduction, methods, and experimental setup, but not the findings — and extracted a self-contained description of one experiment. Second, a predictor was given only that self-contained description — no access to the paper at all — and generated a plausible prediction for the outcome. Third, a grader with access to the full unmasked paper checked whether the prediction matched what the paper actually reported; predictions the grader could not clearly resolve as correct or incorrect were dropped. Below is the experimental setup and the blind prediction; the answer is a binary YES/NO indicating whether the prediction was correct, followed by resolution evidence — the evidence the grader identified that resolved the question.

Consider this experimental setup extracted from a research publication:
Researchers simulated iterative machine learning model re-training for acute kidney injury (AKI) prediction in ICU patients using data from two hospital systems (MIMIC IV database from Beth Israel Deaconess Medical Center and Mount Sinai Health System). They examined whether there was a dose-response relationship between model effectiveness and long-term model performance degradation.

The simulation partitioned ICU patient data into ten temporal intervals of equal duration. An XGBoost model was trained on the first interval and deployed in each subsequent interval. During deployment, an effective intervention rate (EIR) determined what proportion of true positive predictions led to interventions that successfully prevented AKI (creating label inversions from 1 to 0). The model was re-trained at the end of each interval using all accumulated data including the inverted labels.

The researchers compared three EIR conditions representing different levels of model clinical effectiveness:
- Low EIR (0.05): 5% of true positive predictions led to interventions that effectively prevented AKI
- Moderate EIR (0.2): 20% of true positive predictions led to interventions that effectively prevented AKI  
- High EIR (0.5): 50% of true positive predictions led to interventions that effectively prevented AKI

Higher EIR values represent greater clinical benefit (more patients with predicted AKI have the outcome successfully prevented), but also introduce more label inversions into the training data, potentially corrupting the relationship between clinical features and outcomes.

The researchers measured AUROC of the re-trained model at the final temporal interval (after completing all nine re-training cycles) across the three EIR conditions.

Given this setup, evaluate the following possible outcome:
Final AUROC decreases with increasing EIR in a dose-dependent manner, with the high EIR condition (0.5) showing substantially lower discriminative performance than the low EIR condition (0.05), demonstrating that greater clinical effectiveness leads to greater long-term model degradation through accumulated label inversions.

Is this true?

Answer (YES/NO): NO